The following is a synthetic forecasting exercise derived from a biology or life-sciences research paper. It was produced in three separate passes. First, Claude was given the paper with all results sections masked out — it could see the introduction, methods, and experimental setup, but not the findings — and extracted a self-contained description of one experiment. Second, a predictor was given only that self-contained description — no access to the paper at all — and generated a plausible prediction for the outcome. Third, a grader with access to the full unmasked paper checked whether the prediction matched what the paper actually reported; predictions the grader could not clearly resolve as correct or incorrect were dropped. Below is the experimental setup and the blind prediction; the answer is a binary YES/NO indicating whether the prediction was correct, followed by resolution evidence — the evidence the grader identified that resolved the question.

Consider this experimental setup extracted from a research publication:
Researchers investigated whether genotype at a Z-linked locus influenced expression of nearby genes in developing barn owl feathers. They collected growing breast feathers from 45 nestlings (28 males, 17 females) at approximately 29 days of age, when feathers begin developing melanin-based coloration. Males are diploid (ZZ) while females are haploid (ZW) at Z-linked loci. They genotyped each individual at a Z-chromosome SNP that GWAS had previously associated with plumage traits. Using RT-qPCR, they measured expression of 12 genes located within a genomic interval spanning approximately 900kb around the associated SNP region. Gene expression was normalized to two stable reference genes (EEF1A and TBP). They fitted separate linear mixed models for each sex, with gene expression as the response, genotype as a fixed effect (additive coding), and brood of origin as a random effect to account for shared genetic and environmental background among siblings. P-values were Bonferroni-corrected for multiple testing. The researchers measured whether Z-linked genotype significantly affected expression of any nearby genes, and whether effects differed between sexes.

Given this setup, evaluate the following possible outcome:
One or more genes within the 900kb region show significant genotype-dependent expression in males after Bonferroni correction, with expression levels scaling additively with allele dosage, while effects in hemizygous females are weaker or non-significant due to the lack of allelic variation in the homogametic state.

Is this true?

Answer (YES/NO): NO